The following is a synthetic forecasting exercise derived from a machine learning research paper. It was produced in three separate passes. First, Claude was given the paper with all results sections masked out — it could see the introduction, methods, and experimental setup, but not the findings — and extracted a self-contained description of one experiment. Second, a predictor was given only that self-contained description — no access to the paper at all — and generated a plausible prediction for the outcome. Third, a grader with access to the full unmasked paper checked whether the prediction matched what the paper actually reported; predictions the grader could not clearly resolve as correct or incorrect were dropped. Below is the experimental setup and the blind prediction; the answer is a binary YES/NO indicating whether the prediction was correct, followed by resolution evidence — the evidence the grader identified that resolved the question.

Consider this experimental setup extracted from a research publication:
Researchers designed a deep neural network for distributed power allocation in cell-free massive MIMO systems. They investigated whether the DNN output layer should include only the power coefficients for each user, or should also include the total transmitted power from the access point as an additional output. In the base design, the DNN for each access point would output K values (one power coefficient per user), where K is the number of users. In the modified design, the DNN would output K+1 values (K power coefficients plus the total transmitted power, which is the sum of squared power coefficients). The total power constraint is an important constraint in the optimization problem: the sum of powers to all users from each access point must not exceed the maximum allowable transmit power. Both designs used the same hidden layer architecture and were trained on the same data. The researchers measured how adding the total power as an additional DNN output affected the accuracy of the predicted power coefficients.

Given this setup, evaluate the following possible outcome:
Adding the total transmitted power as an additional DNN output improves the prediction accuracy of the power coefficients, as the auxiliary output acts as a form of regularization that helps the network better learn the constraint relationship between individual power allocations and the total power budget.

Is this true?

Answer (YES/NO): YES